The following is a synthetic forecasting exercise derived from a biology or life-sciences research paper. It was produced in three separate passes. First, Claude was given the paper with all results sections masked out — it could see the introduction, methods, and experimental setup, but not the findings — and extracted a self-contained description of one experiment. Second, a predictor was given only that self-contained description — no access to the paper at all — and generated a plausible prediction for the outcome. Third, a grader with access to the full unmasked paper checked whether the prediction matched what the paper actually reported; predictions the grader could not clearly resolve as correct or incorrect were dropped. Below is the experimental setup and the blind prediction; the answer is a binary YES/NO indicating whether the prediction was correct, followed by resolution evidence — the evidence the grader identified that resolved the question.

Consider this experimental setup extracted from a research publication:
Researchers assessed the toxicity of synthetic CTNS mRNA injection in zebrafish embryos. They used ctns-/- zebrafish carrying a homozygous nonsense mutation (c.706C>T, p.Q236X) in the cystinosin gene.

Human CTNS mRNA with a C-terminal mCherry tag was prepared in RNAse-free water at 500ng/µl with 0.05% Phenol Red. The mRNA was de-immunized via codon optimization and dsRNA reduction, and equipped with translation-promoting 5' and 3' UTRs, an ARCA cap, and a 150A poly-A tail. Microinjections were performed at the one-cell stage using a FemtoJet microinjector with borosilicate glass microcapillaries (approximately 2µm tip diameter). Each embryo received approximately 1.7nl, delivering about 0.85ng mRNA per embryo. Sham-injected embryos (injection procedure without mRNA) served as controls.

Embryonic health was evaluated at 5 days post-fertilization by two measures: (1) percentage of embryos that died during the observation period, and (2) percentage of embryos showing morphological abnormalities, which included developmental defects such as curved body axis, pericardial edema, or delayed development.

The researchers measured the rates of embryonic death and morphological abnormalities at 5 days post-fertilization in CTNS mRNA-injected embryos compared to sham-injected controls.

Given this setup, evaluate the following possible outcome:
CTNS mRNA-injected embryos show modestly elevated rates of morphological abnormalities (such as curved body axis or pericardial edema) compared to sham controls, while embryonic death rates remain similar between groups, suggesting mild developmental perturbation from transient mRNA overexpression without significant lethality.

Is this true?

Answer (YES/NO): NO